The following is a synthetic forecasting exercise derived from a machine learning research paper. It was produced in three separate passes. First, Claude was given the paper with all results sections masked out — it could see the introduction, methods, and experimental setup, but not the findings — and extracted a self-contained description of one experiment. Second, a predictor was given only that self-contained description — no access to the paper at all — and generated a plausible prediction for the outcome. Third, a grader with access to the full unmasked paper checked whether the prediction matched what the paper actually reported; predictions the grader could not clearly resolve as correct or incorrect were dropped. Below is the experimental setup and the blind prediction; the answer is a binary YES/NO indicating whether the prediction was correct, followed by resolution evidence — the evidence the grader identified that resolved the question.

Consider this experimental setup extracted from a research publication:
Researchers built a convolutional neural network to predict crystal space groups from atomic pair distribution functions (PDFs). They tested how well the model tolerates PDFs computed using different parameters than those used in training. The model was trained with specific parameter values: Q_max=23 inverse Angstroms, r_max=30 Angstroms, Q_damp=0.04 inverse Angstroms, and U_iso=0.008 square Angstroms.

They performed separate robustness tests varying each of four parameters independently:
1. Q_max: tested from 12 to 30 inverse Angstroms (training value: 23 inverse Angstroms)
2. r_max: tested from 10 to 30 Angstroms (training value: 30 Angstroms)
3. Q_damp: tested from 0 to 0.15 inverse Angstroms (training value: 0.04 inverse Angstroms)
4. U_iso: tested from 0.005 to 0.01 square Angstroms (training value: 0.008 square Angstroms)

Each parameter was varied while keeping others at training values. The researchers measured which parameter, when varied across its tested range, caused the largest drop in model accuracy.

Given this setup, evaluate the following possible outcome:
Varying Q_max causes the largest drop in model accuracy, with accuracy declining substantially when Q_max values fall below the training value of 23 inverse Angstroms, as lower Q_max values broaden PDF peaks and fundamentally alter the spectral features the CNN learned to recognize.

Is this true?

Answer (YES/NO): NO